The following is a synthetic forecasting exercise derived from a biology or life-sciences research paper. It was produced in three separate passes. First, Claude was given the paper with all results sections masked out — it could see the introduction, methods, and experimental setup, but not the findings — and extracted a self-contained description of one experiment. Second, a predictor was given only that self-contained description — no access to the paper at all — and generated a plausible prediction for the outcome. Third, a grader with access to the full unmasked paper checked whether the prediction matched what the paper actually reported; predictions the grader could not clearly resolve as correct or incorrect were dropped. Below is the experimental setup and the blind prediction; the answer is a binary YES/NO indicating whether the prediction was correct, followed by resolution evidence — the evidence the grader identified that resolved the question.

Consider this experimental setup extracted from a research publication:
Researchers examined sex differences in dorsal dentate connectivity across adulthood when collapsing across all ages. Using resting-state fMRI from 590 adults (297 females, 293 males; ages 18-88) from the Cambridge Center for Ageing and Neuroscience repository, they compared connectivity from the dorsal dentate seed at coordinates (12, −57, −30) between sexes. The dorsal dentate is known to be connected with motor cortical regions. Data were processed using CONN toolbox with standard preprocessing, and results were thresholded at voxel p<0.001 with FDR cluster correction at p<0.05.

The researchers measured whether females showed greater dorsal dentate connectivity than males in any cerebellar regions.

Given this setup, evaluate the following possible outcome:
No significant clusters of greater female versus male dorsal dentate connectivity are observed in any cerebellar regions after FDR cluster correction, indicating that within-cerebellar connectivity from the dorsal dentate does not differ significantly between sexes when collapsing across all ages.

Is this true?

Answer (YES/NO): NO